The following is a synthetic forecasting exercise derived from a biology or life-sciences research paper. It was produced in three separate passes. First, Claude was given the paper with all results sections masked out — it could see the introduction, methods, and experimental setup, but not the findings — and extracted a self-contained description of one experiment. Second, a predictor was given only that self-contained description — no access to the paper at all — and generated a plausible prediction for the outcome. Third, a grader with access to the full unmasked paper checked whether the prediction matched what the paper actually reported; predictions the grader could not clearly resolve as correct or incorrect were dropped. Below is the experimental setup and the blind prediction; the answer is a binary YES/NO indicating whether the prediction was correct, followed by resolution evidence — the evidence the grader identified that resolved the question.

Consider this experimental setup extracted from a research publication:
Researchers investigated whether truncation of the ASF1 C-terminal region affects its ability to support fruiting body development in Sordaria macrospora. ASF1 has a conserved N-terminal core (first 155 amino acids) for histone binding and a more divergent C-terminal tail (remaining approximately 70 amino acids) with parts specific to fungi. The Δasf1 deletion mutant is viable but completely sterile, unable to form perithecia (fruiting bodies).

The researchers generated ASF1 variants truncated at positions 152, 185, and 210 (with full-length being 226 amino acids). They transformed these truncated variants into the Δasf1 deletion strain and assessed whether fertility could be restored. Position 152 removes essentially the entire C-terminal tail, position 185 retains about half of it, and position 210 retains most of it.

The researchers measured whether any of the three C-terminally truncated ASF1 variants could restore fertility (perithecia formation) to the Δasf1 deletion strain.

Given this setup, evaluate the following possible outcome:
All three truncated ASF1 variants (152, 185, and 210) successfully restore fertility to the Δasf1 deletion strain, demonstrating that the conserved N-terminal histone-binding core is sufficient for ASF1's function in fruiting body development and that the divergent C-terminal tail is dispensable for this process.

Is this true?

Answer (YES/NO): NO